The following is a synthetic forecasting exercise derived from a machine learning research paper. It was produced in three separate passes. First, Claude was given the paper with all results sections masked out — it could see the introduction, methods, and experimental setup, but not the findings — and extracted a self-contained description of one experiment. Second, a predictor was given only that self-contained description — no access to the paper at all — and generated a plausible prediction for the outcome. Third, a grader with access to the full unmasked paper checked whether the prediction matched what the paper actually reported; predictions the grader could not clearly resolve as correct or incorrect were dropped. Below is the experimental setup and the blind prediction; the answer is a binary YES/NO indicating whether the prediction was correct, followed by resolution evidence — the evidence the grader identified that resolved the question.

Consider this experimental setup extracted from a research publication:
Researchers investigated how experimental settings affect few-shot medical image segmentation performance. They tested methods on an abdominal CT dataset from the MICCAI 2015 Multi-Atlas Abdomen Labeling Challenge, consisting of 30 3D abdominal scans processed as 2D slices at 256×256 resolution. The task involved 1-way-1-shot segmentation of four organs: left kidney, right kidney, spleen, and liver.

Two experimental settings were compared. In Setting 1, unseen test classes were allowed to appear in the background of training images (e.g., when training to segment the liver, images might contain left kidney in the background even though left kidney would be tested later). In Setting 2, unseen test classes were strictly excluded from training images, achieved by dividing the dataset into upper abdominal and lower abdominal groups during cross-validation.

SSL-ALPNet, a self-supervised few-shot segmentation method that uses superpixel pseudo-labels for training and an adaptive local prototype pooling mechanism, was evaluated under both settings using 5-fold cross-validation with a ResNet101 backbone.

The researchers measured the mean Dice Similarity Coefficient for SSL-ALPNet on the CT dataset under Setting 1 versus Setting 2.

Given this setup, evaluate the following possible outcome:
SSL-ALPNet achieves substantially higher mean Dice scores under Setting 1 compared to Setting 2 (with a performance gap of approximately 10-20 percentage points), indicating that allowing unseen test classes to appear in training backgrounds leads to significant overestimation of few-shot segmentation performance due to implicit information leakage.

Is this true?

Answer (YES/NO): YES